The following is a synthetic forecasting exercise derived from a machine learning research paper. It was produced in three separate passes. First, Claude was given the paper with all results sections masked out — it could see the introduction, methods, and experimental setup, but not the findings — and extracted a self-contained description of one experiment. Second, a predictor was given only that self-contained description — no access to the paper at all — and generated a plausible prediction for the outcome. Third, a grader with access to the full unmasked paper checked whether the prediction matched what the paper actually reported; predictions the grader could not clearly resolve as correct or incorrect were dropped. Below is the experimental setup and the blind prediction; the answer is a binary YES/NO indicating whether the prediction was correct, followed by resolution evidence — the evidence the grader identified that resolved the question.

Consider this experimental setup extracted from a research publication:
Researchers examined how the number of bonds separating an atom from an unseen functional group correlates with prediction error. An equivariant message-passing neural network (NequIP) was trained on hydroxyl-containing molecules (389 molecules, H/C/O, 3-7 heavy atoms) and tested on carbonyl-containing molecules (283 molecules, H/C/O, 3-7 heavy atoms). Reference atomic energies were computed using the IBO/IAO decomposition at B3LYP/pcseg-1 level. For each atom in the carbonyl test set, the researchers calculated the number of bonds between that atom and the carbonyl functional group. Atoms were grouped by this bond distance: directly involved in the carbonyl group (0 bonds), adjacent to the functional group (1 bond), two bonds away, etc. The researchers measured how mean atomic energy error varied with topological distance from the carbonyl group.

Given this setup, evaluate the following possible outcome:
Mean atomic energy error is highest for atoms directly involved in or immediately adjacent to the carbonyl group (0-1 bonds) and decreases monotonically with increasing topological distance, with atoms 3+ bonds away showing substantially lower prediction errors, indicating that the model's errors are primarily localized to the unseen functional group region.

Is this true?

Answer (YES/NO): YES